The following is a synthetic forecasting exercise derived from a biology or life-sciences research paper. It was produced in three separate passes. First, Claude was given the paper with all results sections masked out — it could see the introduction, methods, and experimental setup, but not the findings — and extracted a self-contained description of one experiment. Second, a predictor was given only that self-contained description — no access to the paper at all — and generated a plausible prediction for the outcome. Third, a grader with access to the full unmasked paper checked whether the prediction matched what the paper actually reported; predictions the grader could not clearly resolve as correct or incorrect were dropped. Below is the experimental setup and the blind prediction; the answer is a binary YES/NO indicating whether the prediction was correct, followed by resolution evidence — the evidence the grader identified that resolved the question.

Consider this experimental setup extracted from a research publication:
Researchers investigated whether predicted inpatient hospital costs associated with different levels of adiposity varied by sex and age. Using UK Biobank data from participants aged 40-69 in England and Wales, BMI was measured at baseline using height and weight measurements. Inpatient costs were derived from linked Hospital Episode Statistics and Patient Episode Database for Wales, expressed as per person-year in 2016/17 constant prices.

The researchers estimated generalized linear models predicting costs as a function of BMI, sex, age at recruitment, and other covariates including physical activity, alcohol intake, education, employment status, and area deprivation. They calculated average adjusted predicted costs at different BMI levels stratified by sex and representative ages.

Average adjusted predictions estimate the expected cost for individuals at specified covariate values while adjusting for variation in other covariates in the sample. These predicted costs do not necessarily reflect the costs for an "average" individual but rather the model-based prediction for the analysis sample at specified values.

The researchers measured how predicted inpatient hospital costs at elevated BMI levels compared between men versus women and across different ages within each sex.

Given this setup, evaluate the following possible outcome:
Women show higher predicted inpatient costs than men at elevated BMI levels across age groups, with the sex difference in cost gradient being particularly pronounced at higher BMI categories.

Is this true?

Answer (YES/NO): NO